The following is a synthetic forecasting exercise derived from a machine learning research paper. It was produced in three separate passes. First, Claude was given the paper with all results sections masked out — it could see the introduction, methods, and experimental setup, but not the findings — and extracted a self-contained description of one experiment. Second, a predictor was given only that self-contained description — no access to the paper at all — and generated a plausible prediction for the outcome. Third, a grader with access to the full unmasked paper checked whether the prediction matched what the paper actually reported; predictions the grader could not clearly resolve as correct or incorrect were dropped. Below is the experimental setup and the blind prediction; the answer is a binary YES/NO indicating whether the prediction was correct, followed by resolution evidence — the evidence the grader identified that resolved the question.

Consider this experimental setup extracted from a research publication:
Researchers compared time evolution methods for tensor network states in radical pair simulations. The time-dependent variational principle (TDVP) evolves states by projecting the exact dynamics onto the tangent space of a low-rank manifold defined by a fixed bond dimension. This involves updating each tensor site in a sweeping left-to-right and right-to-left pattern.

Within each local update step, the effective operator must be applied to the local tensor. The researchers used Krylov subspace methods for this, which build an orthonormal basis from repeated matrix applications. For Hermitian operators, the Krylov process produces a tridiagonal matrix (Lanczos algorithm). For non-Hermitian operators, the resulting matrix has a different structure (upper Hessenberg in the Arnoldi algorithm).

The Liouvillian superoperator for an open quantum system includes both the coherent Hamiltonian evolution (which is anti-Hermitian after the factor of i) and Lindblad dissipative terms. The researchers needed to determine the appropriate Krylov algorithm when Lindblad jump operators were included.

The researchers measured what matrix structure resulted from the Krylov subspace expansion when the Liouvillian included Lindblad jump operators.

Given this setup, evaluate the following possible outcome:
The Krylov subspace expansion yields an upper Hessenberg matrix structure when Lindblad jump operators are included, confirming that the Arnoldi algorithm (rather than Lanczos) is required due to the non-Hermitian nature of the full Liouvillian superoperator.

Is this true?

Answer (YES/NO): YES